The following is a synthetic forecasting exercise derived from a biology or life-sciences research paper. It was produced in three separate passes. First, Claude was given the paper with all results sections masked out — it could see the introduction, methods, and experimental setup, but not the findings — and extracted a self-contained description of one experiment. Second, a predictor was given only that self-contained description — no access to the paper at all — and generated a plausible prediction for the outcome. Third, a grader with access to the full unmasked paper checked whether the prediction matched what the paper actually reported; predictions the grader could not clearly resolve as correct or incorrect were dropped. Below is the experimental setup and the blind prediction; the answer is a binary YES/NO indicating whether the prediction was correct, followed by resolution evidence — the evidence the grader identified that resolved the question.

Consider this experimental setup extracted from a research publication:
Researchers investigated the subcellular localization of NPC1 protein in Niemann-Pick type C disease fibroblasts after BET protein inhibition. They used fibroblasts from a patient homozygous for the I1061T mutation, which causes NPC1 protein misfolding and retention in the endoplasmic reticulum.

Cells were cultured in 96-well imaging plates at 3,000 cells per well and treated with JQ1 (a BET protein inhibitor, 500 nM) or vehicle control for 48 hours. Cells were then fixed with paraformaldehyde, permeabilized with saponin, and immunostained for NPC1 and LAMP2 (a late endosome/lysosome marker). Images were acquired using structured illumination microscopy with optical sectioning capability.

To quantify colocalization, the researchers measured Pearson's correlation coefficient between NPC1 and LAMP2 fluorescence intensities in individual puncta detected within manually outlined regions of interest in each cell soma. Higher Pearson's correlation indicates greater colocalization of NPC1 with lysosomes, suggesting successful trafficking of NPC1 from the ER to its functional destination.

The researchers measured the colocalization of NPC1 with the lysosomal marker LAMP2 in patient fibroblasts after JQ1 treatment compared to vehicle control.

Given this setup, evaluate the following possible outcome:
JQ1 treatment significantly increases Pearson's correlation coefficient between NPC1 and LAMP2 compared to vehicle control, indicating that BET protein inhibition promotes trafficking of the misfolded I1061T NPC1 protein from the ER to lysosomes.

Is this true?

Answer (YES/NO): NO